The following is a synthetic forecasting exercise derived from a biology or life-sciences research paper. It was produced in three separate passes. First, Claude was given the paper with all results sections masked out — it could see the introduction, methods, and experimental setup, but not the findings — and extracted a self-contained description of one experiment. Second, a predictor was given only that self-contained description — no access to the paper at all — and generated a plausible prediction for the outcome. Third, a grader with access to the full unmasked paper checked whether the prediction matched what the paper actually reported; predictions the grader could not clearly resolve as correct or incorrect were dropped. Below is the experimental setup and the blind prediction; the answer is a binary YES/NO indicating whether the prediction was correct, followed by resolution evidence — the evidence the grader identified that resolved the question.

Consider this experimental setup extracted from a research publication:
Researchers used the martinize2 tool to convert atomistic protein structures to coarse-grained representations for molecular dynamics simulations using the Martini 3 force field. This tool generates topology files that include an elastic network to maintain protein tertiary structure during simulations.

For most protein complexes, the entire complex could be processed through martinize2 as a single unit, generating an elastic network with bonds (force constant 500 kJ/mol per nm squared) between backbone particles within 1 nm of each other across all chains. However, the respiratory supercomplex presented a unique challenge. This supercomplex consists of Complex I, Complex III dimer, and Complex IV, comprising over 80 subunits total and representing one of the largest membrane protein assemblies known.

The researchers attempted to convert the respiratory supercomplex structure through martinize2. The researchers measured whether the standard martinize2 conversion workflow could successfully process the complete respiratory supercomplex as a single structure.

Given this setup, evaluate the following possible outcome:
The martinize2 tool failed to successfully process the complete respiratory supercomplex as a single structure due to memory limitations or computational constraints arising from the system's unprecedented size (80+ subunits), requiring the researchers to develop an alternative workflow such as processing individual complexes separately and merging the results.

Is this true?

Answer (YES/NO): YES